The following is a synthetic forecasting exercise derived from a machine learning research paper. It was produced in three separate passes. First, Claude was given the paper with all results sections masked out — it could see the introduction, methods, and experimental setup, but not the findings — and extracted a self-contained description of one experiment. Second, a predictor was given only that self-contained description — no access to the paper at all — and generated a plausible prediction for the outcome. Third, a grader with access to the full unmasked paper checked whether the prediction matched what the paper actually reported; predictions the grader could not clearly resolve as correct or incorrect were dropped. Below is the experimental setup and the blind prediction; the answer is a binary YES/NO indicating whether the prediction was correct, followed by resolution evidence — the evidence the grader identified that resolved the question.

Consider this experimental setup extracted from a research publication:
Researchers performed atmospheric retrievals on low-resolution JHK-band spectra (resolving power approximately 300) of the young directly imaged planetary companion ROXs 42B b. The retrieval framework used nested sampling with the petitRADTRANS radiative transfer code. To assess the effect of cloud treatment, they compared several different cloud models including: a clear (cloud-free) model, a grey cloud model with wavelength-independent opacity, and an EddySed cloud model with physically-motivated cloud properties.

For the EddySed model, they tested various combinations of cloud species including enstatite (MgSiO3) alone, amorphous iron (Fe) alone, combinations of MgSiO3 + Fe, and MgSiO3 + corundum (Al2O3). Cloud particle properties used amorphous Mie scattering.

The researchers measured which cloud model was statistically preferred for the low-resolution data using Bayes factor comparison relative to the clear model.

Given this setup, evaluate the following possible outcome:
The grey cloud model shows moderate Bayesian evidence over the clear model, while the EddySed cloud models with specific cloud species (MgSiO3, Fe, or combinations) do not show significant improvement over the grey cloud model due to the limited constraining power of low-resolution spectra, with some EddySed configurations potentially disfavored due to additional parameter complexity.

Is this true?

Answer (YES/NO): NO